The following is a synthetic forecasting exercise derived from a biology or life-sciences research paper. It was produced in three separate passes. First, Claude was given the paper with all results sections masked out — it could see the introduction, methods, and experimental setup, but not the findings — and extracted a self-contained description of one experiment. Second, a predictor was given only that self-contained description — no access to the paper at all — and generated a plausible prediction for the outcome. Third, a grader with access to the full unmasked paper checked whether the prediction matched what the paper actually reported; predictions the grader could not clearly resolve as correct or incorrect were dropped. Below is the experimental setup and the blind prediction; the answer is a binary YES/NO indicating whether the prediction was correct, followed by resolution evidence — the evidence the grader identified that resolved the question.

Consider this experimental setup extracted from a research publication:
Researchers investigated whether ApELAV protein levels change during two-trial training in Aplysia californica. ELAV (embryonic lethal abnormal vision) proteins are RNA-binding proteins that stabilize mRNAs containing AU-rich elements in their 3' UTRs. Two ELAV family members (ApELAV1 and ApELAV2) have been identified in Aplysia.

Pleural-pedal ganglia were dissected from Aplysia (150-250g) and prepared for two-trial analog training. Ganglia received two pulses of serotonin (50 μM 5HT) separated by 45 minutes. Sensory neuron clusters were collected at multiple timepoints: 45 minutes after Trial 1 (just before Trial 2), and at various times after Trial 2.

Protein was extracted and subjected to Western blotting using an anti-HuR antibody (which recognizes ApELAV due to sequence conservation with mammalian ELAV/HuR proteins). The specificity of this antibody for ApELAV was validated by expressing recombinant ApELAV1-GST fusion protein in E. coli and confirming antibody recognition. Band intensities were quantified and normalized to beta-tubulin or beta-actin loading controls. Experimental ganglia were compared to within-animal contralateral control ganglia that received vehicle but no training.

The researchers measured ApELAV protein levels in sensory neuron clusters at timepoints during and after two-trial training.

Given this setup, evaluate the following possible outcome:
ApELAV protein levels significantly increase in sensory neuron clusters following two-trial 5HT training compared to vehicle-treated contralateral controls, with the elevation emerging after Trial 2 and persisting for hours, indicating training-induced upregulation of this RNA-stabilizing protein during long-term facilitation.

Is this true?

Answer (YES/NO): NO